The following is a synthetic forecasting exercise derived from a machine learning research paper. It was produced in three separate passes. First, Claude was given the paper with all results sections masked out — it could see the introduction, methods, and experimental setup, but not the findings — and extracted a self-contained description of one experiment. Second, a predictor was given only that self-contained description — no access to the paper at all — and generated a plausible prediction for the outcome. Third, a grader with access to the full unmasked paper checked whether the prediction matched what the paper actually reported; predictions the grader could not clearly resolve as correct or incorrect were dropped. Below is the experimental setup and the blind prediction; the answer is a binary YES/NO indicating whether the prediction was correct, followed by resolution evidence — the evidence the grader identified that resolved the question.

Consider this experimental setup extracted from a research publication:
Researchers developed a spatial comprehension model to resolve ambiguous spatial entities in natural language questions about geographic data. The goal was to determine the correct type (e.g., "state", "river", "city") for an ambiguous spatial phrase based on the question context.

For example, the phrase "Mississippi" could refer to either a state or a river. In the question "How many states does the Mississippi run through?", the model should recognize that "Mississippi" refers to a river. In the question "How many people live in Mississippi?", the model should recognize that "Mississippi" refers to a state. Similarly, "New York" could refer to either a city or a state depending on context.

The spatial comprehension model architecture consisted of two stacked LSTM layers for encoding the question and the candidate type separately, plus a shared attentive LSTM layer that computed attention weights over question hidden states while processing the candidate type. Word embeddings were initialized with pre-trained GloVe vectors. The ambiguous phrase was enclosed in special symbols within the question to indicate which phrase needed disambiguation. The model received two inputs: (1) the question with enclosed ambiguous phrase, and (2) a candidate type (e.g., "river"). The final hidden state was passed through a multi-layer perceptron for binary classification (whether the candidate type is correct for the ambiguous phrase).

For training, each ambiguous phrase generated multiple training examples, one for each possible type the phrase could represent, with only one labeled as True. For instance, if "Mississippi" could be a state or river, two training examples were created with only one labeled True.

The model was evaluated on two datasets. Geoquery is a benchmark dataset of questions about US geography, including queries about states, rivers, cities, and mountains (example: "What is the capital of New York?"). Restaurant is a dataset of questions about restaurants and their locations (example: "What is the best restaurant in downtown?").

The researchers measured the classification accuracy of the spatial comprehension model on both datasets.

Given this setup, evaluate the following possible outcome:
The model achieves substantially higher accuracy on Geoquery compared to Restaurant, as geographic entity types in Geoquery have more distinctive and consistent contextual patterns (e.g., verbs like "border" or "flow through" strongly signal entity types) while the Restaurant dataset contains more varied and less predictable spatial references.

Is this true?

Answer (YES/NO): NO